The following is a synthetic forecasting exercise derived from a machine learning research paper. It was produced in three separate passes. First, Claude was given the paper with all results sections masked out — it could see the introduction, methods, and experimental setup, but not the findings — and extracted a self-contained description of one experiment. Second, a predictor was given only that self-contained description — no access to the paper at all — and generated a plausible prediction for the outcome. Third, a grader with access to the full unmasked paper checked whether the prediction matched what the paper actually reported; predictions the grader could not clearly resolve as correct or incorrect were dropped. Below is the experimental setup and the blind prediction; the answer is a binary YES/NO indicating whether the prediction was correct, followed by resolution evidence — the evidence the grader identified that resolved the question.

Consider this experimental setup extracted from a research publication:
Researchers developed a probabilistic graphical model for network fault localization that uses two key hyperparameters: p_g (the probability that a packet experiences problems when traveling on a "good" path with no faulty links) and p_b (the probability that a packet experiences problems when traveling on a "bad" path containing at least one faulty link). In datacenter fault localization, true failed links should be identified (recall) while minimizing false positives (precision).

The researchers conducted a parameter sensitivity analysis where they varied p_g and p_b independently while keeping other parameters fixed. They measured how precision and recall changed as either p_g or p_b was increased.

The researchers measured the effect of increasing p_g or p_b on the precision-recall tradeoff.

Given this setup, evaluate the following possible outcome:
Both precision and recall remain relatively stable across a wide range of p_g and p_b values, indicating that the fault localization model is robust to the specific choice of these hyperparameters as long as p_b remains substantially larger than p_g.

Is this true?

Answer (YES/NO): NO